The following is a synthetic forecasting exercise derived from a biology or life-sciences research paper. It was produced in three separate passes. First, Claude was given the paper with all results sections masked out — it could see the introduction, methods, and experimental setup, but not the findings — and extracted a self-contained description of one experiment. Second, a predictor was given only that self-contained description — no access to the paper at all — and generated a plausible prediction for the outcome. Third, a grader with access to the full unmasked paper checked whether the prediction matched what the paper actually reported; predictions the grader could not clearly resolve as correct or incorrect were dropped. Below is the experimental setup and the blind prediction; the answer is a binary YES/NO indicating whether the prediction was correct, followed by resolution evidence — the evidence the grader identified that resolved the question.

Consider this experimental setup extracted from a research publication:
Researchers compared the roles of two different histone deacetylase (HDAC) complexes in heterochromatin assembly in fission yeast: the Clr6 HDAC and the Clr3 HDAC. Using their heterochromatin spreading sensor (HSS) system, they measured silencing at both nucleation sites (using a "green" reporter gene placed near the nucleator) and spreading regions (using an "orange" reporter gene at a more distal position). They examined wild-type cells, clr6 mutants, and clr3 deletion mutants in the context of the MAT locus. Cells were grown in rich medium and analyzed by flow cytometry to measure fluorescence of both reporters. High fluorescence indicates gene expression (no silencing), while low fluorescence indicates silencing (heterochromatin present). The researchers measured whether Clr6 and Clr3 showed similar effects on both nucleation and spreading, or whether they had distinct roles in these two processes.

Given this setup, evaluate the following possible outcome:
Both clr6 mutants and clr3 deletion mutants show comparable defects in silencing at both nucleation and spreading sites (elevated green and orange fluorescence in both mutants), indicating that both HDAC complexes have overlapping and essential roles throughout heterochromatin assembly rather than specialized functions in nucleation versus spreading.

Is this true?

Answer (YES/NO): NO